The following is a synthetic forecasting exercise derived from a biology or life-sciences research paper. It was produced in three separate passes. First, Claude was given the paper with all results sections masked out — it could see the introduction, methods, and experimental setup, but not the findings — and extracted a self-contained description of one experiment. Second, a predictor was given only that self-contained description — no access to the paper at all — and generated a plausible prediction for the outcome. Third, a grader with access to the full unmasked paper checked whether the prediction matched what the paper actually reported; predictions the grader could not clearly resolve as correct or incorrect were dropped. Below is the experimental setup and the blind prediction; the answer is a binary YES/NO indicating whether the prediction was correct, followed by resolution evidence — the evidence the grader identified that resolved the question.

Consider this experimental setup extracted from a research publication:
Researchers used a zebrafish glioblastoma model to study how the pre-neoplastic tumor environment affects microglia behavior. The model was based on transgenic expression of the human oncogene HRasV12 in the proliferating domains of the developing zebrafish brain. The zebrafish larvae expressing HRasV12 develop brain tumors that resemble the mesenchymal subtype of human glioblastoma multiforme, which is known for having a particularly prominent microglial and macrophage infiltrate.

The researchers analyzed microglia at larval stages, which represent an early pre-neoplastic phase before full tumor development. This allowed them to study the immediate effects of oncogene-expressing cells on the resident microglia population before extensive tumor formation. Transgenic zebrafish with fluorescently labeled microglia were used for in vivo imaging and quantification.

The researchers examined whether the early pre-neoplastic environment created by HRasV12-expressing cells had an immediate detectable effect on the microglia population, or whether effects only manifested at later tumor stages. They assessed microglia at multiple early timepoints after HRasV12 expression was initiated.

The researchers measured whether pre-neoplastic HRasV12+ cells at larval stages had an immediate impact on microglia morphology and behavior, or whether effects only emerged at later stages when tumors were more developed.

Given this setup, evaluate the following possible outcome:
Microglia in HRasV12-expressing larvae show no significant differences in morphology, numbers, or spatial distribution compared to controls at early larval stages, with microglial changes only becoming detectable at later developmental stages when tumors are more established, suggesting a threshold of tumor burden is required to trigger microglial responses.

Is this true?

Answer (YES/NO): NO